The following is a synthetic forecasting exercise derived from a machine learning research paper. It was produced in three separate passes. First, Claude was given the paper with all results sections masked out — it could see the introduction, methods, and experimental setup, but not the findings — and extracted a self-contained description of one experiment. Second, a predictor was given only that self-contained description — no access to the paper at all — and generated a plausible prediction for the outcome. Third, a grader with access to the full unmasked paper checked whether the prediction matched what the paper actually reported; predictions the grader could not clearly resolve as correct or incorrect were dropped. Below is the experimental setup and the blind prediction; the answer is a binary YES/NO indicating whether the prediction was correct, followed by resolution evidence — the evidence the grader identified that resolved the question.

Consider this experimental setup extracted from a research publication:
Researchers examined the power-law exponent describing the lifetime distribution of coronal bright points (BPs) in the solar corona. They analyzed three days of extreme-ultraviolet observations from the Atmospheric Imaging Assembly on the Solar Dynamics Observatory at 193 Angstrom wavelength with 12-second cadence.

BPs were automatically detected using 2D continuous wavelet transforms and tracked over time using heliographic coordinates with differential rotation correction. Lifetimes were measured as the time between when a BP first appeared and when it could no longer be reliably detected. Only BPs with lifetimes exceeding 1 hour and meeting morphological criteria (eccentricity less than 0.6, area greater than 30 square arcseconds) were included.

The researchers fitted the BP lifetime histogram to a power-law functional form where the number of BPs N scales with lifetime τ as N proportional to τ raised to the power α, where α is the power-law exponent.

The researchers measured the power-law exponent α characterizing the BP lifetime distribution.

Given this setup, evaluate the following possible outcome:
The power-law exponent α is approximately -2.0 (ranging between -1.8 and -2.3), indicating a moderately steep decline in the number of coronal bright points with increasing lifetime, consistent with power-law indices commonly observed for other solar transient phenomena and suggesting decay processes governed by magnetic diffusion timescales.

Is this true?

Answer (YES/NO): NO